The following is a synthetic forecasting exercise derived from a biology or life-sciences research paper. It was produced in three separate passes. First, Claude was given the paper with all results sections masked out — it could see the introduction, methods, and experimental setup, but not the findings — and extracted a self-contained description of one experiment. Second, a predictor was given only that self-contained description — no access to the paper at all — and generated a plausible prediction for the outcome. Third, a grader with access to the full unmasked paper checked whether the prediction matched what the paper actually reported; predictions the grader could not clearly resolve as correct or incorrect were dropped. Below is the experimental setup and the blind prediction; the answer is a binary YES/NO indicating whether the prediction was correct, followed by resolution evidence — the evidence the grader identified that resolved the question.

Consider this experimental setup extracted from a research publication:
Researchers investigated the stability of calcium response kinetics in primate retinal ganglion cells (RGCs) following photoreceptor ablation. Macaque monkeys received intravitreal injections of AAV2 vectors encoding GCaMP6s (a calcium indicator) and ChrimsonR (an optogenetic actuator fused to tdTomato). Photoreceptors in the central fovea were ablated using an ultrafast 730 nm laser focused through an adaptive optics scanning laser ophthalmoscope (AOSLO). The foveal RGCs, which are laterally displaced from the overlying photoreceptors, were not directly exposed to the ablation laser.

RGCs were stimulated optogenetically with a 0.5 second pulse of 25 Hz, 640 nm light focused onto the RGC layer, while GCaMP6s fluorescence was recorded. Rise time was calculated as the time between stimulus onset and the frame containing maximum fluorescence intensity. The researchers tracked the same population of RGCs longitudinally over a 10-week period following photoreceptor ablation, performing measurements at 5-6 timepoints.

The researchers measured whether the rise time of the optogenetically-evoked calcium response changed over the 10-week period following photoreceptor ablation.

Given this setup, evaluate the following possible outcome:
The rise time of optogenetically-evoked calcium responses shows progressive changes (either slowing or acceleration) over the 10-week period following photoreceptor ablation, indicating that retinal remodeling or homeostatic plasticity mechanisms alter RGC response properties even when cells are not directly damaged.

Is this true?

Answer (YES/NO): NO